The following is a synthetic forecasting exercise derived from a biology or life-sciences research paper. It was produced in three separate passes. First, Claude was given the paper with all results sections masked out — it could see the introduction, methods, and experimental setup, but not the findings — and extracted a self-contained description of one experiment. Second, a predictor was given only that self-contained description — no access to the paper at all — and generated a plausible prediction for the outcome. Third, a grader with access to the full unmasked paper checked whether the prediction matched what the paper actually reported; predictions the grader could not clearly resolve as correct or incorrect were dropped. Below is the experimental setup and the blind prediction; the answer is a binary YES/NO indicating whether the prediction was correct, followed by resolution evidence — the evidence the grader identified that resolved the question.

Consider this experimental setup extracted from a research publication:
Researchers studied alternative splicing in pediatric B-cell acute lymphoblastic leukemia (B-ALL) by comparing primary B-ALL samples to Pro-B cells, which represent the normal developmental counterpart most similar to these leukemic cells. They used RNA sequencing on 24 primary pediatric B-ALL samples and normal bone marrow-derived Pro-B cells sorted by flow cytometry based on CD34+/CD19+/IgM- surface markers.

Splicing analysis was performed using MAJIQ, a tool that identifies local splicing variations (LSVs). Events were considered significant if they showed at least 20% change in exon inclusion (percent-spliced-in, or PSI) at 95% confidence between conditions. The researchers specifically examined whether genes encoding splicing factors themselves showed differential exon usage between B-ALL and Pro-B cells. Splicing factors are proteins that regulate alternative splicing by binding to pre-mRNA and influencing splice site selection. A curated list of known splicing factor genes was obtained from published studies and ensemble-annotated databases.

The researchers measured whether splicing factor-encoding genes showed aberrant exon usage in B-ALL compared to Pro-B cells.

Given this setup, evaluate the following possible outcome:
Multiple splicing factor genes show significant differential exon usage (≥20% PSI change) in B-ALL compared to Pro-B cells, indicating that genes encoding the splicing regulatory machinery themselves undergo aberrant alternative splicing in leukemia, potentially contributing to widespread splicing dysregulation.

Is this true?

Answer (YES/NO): YES